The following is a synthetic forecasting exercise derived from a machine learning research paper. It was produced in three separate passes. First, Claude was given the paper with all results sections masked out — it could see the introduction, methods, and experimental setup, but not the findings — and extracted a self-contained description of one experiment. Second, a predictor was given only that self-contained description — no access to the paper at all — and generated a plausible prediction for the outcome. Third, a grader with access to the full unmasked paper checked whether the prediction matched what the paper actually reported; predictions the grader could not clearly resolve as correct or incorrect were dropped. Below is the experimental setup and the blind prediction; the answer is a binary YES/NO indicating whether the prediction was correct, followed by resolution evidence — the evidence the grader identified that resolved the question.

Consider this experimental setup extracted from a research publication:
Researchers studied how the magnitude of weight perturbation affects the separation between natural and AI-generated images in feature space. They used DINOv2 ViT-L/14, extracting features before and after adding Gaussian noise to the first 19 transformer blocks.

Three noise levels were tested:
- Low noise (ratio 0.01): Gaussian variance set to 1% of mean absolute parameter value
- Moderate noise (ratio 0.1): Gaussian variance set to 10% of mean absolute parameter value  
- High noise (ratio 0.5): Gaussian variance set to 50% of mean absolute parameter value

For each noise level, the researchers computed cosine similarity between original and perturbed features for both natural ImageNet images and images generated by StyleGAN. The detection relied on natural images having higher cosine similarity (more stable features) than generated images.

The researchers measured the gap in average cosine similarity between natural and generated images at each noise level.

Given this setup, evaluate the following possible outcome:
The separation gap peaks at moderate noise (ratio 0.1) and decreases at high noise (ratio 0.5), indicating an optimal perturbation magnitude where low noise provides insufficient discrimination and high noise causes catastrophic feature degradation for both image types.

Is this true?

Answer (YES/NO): YES